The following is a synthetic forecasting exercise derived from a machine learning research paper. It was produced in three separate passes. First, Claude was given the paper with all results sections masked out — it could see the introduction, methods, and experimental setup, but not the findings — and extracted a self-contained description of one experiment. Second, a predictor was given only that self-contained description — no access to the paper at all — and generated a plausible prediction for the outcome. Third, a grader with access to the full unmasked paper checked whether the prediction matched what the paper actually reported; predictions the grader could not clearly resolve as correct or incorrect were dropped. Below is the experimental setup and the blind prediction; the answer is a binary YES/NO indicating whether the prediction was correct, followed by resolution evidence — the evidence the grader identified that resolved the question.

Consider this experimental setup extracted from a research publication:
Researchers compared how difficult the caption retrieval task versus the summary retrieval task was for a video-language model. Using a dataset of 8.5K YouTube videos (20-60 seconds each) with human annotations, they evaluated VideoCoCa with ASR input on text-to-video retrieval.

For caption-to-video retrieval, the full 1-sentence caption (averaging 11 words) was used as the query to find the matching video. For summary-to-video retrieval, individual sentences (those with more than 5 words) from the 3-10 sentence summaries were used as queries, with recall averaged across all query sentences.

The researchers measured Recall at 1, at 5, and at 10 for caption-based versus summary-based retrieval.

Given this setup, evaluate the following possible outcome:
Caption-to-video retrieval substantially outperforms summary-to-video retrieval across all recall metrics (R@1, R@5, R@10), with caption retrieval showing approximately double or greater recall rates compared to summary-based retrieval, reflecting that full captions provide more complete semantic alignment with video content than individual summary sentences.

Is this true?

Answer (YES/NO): NO